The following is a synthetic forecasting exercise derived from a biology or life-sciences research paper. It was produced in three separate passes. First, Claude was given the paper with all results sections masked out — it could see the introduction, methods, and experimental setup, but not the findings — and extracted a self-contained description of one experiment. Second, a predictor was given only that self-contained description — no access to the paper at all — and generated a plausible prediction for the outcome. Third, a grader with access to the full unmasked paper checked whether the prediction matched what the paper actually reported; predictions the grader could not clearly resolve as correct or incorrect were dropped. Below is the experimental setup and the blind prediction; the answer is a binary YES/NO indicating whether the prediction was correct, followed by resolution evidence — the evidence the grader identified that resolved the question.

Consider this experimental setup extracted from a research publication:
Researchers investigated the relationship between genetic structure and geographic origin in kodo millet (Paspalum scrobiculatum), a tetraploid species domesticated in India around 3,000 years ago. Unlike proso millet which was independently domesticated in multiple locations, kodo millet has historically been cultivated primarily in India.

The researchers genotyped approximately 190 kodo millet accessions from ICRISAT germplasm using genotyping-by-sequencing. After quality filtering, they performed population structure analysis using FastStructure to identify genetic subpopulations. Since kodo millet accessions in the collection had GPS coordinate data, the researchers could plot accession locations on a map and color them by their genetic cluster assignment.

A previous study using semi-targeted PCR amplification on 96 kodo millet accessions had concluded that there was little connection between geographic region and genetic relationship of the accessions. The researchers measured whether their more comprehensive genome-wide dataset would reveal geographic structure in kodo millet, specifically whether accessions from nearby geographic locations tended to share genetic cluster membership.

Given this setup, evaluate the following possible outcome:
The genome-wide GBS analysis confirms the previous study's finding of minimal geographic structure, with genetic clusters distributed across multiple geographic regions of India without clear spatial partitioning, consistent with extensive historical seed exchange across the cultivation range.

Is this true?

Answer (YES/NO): NO